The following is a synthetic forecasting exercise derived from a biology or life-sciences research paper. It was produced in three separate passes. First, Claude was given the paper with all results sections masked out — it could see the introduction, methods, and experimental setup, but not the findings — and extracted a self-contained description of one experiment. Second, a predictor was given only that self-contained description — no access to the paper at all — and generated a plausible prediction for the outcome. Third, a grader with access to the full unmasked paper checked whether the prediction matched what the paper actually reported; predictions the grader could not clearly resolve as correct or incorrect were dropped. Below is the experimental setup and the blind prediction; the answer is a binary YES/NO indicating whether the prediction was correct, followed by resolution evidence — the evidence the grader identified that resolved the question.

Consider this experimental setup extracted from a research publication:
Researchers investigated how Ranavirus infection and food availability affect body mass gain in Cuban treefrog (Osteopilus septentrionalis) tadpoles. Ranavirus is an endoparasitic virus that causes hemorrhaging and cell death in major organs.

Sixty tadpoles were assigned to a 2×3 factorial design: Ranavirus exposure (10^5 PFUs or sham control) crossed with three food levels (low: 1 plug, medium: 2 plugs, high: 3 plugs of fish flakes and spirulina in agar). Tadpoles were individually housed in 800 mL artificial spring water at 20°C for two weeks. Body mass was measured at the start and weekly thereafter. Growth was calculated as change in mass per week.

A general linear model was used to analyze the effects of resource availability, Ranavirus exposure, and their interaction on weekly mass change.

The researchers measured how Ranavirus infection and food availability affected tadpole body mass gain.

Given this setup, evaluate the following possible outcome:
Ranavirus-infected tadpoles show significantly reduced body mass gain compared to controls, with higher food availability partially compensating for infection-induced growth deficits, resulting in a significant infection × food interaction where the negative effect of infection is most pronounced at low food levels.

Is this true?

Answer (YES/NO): NO